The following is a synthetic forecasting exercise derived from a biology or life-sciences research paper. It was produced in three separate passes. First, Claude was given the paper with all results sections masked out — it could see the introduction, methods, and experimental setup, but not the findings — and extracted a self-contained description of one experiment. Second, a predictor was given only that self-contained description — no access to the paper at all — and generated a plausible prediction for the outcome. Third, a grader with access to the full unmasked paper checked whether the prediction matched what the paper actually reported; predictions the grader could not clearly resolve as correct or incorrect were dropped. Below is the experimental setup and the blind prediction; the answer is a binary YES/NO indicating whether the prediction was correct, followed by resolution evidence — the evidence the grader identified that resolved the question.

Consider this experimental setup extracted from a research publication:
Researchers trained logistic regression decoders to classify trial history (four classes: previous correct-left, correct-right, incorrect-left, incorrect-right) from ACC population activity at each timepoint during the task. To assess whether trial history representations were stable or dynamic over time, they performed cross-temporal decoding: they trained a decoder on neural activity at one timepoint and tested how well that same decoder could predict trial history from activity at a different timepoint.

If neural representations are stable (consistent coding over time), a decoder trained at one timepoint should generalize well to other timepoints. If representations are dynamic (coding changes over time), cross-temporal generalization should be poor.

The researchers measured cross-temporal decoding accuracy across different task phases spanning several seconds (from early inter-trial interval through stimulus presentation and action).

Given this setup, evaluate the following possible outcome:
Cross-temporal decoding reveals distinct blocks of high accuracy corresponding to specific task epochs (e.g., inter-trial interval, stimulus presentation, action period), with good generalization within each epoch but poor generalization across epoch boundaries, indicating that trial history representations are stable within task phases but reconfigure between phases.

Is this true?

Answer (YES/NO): YES